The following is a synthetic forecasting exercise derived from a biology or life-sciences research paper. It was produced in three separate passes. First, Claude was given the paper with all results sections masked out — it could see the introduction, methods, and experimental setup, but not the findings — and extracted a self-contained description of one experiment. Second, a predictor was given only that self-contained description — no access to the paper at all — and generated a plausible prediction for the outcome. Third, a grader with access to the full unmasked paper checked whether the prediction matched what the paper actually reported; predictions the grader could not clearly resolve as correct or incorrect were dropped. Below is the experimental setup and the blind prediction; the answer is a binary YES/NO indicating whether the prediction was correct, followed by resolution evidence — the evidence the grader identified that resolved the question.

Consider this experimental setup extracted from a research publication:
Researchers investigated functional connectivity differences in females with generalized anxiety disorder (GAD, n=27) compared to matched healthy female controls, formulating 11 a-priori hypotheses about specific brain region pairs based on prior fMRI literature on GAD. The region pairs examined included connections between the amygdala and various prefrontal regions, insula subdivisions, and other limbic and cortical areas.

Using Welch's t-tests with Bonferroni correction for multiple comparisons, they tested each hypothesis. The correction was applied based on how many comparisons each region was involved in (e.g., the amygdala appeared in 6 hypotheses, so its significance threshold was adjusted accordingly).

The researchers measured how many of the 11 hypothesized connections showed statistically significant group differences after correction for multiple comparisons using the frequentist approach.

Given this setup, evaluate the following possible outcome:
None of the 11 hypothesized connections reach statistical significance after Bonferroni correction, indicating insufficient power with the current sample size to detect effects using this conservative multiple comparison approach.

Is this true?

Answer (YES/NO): NO